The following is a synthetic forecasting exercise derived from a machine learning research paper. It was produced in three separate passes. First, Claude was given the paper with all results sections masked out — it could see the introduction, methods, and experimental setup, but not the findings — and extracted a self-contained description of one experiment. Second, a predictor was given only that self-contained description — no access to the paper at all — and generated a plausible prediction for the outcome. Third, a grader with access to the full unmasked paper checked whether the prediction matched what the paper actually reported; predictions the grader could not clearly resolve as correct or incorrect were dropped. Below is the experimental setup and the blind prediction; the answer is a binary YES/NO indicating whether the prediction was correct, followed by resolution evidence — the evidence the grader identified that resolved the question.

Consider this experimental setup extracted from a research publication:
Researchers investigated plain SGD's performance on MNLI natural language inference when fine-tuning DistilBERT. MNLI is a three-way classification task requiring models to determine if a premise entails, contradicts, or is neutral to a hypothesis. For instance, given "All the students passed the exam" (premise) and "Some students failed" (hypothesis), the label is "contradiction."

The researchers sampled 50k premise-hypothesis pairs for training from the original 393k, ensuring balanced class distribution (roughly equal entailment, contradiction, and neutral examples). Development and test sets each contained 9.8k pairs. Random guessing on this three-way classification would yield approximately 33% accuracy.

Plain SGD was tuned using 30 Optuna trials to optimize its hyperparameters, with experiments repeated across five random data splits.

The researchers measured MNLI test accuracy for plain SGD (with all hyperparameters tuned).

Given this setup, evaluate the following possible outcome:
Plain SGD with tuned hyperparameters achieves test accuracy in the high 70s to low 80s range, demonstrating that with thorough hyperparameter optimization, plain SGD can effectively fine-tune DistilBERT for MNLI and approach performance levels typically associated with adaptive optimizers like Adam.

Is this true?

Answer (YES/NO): NO